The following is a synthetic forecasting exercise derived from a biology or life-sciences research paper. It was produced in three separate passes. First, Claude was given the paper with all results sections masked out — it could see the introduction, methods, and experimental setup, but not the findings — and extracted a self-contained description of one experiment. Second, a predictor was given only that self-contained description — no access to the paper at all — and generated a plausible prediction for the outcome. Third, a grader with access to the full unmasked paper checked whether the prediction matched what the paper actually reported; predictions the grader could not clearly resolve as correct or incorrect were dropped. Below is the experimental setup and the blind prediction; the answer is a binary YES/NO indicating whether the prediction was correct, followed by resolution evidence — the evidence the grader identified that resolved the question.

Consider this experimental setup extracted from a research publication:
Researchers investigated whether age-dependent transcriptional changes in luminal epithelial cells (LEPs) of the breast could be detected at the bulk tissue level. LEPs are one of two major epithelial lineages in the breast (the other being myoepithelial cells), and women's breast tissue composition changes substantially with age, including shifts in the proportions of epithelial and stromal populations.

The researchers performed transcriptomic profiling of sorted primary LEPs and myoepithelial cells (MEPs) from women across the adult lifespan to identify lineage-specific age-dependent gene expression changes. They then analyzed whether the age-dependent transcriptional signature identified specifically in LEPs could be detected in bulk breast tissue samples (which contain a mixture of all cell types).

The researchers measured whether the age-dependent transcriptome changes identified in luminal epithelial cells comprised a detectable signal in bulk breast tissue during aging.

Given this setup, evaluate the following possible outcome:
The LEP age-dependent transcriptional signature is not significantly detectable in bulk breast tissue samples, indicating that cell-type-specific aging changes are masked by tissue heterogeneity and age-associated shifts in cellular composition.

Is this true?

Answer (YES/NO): NO